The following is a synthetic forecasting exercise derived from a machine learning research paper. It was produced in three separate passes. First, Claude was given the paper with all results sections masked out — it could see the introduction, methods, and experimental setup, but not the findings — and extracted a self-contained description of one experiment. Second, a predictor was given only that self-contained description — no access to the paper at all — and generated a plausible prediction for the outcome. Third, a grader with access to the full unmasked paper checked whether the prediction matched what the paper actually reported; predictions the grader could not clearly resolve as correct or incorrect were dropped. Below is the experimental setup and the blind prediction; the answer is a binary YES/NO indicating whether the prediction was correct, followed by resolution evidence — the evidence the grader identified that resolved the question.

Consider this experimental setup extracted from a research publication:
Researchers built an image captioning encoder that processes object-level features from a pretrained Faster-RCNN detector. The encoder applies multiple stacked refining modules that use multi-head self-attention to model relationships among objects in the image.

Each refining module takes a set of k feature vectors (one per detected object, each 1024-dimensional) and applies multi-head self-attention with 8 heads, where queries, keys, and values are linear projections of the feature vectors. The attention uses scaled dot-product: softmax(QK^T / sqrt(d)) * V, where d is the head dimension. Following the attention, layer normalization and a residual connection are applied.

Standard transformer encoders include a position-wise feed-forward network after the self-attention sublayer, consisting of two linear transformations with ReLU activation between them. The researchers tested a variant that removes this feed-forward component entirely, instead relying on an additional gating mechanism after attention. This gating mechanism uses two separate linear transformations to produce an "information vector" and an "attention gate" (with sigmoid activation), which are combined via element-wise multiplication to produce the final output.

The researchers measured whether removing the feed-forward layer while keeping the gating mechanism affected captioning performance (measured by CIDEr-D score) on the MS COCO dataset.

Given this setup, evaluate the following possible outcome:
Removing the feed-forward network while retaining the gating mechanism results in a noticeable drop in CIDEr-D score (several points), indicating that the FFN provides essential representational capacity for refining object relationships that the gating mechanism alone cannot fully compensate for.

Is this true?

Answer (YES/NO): NO